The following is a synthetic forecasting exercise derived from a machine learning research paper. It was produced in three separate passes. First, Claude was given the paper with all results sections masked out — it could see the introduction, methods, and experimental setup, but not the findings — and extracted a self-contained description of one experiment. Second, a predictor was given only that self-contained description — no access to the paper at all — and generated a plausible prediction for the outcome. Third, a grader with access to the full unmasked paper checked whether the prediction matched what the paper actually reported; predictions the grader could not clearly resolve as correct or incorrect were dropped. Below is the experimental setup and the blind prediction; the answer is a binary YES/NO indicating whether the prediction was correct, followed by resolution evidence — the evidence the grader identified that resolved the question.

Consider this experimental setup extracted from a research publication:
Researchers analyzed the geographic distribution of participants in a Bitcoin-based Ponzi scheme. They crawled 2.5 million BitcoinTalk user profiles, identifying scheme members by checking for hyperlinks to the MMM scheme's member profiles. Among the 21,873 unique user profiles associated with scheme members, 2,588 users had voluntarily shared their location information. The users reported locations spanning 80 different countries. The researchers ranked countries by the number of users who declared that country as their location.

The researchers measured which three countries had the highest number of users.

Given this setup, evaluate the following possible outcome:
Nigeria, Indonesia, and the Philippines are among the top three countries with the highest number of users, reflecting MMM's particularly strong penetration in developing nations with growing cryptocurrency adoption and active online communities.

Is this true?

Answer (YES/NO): NO